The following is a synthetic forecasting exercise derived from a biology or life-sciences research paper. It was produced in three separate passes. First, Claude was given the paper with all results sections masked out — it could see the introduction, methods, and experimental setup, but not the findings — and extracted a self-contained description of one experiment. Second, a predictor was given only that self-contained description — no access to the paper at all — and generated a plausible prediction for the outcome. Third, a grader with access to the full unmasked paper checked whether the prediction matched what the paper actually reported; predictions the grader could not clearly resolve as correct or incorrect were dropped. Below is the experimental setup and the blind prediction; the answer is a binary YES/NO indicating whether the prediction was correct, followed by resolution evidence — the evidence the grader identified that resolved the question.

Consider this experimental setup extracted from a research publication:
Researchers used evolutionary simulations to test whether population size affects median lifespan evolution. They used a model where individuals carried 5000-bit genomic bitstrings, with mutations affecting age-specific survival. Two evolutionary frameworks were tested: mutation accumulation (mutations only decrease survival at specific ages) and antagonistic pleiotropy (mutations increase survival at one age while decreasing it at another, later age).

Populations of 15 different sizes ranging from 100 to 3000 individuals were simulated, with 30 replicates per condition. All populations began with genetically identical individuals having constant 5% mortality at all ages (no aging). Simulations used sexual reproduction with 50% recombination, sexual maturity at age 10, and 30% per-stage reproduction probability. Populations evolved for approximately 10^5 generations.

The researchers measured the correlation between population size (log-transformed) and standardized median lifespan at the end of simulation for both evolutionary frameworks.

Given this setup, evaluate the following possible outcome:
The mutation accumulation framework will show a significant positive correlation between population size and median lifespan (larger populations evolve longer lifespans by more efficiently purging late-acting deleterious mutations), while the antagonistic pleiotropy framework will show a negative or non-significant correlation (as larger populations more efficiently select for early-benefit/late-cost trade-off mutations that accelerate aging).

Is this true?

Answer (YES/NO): NO